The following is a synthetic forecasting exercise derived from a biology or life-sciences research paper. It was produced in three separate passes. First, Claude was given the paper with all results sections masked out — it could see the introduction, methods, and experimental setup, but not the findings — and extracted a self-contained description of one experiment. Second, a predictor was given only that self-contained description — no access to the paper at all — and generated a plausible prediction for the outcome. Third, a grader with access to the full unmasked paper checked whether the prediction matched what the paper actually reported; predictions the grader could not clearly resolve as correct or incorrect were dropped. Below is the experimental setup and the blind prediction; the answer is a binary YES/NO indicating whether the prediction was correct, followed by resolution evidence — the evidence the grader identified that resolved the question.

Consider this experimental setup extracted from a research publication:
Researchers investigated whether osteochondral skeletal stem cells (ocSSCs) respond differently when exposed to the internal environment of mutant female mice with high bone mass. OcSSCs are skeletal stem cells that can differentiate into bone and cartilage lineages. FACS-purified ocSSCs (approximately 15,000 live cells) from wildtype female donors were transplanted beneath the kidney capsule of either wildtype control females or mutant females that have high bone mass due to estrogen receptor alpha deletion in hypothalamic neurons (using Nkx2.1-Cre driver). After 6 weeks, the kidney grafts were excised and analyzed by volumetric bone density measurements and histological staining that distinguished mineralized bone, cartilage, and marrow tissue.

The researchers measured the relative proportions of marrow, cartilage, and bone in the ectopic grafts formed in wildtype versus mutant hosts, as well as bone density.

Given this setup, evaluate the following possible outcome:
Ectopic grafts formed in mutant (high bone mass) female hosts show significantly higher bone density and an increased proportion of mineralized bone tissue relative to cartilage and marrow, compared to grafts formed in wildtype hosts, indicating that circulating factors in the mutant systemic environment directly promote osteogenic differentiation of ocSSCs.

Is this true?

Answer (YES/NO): YES